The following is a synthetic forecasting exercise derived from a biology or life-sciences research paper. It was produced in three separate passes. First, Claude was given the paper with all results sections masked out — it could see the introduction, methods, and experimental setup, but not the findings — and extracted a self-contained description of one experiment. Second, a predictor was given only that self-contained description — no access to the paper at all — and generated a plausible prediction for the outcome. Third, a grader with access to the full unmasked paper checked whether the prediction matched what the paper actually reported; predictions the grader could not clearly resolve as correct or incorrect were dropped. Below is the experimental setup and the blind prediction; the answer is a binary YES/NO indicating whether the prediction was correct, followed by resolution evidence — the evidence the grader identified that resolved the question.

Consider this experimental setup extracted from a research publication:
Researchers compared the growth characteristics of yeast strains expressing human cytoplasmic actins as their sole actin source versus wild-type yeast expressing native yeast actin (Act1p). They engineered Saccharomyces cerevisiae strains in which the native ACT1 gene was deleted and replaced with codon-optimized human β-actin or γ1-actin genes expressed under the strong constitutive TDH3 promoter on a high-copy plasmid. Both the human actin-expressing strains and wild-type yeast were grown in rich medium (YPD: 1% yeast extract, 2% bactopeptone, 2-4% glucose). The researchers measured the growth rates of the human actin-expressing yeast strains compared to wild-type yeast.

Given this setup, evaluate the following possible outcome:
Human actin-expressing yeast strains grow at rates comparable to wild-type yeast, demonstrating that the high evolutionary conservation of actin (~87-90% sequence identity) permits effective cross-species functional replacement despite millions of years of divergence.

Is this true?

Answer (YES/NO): NO